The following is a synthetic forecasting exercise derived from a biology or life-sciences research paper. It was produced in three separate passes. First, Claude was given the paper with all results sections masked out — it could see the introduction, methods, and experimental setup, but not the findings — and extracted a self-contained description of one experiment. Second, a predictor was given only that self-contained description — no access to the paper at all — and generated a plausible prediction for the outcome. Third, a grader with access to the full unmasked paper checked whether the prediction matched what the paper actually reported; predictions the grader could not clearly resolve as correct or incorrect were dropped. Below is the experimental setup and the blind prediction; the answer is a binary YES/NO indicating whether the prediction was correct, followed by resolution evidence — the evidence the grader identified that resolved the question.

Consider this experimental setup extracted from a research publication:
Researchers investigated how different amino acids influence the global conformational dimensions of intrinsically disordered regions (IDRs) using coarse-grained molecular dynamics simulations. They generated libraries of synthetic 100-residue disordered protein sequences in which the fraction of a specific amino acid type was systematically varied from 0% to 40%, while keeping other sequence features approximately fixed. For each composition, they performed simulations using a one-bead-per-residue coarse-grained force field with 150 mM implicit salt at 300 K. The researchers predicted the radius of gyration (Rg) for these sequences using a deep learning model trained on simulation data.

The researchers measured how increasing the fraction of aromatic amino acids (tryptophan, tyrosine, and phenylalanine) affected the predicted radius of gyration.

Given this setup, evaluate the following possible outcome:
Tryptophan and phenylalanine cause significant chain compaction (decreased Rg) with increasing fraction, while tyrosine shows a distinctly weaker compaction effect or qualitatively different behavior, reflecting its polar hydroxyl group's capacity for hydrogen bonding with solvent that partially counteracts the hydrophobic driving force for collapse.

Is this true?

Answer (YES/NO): NO